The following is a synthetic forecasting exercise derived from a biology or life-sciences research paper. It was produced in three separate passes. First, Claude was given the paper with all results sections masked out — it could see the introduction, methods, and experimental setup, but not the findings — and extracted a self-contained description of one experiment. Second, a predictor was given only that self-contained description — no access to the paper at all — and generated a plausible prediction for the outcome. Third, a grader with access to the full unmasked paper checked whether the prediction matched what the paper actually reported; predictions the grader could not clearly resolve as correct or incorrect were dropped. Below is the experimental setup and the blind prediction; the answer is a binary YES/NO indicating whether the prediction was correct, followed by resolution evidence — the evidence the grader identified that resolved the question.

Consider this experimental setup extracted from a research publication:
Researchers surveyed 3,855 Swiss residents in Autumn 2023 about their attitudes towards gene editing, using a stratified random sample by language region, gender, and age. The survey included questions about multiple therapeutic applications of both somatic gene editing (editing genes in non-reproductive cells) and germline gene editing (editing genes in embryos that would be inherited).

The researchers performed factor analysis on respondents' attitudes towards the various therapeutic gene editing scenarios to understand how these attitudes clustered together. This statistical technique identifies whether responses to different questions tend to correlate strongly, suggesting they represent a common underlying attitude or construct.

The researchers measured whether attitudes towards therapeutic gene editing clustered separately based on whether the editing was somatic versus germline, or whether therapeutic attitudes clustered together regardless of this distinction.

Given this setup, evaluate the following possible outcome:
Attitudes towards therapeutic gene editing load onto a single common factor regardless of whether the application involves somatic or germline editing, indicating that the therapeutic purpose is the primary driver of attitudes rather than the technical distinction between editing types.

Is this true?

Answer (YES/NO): YES